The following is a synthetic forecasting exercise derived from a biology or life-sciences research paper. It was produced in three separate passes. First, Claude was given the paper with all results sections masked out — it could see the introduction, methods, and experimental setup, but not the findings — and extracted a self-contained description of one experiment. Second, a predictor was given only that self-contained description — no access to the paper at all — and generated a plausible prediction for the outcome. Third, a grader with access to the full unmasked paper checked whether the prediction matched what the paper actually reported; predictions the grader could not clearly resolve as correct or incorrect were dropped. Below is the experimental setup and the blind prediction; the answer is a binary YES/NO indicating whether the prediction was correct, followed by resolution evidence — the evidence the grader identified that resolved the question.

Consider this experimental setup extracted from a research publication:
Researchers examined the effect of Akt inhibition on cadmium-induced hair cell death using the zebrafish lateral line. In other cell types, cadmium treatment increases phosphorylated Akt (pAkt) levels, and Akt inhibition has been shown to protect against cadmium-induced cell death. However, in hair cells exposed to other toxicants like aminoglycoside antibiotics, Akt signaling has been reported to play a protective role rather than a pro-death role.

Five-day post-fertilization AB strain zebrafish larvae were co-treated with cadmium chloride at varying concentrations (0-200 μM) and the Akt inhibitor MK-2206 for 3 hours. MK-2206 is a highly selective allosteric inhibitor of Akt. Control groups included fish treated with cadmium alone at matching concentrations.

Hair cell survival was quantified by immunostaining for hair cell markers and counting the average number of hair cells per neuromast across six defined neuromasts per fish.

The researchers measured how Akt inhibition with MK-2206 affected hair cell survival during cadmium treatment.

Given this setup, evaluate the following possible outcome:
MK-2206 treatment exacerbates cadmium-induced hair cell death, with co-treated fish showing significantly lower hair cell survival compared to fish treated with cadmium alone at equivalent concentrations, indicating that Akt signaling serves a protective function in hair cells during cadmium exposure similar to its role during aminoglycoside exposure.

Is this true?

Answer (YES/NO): YES